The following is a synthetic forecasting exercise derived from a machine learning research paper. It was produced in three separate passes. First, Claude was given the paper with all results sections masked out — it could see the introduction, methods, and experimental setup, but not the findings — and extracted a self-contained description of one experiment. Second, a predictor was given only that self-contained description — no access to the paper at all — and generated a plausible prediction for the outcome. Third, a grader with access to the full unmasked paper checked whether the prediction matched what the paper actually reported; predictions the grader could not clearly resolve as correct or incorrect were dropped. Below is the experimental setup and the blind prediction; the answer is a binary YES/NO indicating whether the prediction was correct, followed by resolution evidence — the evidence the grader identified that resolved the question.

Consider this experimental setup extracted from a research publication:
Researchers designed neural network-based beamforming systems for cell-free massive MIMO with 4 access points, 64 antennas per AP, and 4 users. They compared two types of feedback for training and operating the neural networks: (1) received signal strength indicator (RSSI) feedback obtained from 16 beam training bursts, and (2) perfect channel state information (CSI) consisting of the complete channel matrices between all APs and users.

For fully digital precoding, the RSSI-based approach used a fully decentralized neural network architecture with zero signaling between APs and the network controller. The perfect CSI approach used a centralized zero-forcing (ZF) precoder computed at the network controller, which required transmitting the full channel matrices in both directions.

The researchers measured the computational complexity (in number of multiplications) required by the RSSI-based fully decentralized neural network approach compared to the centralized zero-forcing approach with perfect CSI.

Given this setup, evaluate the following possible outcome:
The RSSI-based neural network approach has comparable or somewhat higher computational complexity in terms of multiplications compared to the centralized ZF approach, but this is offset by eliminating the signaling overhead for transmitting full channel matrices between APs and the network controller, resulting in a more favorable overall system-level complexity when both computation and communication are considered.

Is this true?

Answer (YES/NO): NO